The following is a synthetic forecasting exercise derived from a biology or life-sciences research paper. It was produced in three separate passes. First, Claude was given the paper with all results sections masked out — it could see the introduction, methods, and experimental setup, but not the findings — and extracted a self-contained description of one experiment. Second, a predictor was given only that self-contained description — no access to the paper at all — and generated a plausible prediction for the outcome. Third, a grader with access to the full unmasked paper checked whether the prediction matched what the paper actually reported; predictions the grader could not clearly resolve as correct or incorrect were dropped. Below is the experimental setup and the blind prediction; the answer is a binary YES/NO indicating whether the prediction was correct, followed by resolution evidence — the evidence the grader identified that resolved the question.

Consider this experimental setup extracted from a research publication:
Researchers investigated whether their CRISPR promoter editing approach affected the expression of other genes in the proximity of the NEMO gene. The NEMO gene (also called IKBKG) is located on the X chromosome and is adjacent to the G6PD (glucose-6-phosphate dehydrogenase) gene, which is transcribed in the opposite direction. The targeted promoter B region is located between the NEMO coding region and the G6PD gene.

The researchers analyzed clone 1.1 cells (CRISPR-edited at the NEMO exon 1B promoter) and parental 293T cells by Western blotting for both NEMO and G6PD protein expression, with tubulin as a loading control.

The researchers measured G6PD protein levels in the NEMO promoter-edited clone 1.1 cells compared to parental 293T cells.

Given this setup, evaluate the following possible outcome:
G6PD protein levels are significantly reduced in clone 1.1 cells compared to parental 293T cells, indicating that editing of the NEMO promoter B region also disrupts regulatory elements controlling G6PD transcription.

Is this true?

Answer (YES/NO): NO